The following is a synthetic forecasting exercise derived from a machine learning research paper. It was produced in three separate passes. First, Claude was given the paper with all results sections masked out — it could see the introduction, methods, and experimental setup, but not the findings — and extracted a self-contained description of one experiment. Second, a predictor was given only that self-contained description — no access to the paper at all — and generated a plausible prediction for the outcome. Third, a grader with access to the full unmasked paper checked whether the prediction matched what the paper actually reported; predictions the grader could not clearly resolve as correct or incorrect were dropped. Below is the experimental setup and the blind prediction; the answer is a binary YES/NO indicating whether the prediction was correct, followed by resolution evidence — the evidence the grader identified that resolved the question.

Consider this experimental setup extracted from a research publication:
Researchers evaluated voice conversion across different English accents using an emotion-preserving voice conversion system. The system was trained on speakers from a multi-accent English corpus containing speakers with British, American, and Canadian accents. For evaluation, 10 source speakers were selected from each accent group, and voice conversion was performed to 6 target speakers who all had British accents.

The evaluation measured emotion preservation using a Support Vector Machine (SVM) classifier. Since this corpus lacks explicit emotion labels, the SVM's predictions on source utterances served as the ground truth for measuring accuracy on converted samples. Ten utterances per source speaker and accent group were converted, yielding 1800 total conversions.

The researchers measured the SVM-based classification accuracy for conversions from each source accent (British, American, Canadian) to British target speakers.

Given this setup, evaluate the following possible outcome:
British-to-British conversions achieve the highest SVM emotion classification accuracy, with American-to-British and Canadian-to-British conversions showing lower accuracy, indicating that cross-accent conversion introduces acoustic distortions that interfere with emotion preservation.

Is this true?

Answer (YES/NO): NO